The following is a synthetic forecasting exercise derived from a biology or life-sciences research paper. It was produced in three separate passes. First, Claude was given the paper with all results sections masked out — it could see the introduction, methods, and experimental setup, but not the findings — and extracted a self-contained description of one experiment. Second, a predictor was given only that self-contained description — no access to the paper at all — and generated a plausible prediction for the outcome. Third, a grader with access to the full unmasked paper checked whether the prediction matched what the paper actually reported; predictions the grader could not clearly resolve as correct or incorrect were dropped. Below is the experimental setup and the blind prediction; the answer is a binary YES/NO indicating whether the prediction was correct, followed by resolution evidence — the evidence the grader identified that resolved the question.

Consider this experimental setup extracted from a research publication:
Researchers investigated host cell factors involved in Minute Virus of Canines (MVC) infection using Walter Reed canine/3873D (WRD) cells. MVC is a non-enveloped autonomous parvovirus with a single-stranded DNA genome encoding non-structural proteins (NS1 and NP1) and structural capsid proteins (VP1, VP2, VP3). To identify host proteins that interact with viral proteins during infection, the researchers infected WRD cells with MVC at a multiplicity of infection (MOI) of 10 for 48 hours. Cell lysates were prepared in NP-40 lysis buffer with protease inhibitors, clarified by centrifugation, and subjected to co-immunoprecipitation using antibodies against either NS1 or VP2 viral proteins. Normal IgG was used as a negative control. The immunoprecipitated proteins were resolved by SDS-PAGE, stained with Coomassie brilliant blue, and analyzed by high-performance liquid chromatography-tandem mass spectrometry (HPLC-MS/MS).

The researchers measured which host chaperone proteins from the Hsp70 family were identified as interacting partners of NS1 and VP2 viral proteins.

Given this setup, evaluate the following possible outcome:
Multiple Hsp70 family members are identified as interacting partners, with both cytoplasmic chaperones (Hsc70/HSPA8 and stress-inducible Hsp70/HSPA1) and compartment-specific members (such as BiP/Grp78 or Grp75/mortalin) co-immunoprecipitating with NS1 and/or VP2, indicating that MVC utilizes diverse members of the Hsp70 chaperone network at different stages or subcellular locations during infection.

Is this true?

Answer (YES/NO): NO